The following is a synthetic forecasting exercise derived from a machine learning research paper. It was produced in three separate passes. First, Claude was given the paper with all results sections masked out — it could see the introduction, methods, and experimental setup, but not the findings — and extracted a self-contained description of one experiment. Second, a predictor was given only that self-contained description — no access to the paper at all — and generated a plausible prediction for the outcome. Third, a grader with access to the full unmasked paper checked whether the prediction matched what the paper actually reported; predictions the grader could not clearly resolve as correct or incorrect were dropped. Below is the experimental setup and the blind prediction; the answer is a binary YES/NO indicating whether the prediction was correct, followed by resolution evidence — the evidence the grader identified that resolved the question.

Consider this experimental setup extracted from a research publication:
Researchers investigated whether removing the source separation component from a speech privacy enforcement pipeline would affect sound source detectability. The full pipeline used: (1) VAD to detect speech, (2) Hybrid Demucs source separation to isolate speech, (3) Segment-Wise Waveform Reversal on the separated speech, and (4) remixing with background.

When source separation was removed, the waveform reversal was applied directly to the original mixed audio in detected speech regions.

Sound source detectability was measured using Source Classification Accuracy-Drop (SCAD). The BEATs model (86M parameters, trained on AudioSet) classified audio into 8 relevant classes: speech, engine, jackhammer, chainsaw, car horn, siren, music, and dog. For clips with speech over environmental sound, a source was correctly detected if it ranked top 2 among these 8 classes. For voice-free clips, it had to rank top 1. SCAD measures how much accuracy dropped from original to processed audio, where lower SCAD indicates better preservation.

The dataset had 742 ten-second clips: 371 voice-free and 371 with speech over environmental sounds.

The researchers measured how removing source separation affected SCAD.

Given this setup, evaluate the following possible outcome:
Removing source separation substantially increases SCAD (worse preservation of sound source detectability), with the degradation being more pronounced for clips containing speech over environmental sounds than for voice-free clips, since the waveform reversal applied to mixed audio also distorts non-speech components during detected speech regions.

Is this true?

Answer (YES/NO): NO